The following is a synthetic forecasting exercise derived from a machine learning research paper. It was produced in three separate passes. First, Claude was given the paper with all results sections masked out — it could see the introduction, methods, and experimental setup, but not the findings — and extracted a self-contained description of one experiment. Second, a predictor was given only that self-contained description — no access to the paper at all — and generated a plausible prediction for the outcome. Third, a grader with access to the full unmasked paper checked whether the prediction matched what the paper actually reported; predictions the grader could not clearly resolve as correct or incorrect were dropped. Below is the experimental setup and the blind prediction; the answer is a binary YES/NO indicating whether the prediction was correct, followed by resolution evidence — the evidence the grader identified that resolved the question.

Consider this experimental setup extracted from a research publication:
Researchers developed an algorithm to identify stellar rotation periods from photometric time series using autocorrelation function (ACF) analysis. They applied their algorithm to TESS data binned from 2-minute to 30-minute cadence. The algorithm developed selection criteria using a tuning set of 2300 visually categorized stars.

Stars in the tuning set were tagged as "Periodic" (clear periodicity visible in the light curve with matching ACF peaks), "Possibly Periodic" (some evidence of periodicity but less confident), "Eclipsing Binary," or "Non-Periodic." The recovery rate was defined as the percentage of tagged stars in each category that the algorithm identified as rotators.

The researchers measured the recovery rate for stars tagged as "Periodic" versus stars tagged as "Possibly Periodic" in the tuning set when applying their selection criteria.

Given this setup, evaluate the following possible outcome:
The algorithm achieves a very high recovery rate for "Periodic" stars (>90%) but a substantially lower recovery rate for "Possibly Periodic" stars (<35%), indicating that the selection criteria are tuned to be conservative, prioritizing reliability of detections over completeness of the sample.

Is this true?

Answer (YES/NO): NO